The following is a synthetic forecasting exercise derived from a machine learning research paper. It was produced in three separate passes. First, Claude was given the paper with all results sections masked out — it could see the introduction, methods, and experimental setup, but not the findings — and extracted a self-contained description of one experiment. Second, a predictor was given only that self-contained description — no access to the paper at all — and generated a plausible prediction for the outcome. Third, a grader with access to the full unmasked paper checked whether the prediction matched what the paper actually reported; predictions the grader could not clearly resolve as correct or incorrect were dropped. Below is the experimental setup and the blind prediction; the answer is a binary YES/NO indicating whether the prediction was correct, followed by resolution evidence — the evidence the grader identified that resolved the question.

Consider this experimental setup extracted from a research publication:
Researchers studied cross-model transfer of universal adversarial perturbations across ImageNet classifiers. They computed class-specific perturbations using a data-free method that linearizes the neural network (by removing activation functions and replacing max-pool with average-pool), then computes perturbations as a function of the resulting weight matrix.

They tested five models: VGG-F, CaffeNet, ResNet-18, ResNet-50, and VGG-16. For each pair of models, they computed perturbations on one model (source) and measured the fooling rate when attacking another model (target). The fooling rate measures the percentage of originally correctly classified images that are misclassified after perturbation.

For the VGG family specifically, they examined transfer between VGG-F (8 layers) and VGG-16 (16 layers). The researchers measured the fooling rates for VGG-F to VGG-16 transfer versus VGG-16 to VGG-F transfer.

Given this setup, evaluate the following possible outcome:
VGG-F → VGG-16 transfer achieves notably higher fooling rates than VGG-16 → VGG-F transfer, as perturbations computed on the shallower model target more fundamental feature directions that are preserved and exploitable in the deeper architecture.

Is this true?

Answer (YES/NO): NO